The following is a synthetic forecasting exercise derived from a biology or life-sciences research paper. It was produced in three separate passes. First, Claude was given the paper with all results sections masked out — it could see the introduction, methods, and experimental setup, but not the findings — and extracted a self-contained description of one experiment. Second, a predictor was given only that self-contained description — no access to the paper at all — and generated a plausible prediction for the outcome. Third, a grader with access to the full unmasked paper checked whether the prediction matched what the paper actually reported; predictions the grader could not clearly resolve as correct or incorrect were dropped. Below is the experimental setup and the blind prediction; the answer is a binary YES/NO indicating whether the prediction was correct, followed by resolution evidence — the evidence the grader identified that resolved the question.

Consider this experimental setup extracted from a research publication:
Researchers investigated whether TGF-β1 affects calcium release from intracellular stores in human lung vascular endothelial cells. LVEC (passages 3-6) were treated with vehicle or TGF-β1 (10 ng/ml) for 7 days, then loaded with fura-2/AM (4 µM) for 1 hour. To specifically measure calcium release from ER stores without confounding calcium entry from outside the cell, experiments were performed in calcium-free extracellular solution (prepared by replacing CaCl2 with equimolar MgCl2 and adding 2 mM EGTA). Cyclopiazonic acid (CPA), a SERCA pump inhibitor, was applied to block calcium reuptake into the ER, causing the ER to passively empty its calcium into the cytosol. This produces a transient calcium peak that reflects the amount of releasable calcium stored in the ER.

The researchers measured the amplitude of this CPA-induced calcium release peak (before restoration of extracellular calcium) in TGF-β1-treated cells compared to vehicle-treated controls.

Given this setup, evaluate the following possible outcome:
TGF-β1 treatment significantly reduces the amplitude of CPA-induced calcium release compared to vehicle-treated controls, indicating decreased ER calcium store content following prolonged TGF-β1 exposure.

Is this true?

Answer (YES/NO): NO